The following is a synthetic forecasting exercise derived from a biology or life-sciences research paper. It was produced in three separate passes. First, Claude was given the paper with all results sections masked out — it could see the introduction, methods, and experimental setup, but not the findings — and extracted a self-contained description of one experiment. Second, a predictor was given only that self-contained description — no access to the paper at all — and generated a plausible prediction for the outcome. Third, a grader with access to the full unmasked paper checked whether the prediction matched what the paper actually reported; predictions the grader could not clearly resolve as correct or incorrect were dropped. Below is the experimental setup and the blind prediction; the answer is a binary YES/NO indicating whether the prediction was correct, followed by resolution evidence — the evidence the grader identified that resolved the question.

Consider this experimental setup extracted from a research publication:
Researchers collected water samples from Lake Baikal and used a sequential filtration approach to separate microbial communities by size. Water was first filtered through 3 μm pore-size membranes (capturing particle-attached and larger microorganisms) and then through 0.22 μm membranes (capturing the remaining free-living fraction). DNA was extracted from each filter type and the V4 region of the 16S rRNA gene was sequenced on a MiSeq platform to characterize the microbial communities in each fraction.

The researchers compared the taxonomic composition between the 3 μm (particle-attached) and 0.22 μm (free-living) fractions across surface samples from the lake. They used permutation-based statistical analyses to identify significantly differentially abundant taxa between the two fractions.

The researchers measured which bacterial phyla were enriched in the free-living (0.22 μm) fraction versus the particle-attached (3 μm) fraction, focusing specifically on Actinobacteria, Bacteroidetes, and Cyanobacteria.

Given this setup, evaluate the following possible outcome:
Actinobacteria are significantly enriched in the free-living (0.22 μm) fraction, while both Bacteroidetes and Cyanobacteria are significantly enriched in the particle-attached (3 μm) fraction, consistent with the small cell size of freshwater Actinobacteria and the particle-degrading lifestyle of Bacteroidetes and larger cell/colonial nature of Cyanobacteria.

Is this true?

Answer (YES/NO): YES